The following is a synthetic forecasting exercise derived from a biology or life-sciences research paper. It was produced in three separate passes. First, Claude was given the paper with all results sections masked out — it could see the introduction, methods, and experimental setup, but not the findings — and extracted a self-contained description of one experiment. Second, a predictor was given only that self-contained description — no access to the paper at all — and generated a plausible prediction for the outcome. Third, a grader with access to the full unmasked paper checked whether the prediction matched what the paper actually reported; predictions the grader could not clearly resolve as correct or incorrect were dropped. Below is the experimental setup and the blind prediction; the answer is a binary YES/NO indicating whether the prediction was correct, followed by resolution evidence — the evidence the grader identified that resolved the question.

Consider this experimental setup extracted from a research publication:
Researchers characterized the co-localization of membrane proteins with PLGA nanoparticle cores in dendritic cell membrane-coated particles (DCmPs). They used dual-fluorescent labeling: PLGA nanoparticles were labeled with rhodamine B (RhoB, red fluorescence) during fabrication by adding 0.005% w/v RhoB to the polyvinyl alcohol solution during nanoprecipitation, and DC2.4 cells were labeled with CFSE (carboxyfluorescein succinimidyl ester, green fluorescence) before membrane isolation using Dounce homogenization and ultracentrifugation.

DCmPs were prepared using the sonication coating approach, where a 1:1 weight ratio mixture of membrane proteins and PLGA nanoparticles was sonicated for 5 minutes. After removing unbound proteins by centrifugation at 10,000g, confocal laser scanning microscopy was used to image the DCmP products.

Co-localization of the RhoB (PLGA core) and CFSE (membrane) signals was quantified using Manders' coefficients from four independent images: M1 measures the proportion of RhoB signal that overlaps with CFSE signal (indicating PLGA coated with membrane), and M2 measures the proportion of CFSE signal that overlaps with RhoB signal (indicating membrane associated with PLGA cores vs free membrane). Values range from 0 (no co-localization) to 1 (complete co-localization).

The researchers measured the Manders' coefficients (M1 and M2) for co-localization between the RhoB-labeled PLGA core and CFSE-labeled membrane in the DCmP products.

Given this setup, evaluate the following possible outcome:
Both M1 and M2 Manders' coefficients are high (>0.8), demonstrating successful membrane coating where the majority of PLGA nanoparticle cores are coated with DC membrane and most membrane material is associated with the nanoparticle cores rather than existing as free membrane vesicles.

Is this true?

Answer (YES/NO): NO